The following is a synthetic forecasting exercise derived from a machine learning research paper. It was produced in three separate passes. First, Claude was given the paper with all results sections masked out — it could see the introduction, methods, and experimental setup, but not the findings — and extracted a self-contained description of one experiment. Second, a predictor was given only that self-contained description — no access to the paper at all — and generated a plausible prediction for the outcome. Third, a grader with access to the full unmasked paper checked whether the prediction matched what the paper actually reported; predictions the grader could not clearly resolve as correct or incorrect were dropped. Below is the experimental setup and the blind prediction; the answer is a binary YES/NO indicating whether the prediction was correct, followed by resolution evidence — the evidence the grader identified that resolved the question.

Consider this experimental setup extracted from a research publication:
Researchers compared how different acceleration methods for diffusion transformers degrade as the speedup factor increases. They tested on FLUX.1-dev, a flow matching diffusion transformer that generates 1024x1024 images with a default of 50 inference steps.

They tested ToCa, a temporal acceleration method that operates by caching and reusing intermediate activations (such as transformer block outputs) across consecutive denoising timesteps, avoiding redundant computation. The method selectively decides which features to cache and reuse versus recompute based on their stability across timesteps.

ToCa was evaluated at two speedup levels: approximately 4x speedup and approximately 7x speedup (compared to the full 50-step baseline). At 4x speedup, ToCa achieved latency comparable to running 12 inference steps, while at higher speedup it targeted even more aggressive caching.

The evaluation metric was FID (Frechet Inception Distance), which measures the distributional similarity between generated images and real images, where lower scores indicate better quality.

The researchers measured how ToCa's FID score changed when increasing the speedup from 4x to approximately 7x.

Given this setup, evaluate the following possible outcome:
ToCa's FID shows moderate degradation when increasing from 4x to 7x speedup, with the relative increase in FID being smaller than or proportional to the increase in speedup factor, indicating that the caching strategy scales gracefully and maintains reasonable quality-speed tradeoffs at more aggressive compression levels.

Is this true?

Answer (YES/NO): NO